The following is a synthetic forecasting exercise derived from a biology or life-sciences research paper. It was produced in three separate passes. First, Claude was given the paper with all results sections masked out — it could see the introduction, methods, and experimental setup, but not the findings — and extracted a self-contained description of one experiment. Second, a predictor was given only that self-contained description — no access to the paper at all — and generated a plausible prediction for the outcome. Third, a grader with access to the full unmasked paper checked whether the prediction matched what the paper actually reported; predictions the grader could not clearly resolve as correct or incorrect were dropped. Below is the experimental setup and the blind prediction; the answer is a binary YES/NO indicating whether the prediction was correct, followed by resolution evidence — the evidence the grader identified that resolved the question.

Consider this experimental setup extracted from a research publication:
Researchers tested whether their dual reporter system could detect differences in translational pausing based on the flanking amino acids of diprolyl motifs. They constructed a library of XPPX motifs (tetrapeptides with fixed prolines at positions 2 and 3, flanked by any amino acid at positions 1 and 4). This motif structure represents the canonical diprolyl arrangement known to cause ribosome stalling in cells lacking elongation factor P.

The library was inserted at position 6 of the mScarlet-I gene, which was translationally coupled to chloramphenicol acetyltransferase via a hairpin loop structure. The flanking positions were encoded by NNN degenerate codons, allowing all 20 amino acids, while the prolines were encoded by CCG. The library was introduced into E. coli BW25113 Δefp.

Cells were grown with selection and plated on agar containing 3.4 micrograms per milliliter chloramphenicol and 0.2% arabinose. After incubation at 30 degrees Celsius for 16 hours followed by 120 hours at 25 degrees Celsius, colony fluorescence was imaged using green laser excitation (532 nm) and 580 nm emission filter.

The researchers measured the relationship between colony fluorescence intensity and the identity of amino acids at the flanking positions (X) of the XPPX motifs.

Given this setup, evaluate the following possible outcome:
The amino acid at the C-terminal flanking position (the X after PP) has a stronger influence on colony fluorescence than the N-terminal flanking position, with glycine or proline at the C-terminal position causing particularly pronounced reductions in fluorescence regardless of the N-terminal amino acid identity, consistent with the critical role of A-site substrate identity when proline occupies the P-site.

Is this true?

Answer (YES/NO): NO